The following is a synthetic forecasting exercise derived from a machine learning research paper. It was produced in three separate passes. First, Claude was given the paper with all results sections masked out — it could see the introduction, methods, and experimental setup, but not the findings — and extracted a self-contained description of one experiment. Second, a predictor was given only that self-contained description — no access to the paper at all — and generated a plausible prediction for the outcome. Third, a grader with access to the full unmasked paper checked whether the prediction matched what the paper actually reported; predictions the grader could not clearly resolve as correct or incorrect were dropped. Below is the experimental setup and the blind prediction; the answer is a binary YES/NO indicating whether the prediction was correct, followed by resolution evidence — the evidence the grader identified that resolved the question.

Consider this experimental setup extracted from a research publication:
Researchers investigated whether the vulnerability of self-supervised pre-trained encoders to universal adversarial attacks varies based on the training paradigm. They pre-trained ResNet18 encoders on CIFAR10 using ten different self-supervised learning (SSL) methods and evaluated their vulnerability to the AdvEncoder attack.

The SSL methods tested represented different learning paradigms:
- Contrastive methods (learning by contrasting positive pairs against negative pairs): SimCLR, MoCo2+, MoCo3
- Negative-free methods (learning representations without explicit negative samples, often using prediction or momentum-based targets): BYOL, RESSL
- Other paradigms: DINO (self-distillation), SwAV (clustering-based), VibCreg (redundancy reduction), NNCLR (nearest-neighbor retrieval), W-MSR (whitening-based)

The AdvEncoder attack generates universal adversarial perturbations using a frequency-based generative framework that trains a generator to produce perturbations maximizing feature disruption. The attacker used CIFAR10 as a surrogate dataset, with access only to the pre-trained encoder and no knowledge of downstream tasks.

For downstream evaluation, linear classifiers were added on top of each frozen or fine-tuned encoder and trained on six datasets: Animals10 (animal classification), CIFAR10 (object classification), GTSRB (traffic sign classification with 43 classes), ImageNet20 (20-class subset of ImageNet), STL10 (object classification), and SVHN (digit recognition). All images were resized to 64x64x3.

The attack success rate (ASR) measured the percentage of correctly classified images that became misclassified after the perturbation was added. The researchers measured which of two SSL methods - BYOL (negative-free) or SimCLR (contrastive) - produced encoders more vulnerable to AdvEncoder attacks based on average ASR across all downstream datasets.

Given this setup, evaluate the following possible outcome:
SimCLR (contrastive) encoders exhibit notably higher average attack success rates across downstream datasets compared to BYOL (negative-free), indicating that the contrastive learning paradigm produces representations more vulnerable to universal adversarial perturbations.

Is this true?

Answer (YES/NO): NO